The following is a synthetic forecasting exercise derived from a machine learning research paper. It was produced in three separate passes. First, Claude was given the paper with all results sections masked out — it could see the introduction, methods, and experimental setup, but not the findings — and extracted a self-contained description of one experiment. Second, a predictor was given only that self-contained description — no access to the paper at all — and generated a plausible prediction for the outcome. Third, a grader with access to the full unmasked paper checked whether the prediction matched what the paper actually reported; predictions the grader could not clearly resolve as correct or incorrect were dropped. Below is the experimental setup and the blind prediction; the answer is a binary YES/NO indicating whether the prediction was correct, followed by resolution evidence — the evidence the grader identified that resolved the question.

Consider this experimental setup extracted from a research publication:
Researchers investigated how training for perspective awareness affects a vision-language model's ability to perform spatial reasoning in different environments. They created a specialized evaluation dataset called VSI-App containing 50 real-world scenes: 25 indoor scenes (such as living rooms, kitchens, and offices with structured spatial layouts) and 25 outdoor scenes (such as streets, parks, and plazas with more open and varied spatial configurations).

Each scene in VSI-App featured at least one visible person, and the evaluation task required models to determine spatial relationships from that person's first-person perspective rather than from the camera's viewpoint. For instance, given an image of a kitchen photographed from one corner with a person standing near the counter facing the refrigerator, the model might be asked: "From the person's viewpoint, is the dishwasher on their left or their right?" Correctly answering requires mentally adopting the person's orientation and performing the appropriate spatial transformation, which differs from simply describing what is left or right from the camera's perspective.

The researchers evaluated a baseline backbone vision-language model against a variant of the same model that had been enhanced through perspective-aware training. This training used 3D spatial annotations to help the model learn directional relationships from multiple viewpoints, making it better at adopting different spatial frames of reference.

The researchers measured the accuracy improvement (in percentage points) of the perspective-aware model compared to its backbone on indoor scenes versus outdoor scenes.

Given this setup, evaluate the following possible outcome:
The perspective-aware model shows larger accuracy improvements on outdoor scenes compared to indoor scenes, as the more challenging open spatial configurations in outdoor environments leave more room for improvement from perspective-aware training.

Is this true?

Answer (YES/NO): NO